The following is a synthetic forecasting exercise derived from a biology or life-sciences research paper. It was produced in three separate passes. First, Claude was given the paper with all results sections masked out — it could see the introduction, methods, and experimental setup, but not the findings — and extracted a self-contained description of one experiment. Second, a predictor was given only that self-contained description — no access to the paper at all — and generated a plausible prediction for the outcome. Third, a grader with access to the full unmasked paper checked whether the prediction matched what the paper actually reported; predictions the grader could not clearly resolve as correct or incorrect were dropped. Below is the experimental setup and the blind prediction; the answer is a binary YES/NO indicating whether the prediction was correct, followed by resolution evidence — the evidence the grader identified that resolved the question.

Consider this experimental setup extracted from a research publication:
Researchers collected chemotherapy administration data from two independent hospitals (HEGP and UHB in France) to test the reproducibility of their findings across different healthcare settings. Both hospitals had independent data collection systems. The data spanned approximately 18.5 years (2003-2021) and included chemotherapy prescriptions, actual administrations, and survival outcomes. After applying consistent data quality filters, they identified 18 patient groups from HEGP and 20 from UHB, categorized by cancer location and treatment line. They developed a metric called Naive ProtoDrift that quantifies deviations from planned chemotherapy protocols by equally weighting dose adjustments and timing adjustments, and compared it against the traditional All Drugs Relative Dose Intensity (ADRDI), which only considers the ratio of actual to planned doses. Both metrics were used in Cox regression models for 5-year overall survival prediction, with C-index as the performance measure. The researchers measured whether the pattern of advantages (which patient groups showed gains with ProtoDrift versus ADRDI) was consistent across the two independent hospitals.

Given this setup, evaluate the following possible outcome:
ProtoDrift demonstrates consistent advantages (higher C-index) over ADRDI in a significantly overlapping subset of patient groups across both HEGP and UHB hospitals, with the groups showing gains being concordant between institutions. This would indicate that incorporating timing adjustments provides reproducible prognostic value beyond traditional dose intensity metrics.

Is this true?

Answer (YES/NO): NO